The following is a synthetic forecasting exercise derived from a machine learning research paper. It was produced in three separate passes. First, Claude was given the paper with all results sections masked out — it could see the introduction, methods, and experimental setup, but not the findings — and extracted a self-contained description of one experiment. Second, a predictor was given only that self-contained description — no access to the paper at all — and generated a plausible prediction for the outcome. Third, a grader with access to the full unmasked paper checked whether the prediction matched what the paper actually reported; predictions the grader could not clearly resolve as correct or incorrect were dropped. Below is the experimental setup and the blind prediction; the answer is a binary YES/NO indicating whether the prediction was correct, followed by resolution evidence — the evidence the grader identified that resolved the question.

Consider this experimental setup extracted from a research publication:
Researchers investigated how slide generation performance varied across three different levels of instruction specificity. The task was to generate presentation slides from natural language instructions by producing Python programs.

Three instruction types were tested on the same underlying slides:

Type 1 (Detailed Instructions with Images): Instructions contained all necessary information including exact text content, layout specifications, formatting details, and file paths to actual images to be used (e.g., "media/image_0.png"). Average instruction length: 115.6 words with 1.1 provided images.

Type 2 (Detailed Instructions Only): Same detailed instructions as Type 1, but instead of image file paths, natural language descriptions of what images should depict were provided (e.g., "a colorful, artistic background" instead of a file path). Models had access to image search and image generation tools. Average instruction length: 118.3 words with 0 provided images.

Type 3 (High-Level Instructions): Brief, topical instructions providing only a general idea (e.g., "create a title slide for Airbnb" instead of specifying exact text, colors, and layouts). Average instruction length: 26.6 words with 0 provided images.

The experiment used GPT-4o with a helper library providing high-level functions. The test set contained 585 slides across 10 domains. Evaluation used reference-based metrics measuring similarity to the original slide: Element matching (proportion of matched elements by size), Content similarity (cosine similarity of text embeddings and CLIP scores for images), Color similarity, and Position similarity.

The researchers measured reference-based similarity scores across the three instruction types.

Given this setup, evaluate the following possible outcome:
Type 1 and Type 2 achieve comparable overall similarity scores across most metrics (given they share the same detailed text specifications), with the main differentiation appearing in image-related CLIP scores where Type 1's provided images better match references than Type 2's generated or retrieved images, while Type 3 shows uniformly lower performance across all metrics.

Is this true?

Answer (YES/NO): NO